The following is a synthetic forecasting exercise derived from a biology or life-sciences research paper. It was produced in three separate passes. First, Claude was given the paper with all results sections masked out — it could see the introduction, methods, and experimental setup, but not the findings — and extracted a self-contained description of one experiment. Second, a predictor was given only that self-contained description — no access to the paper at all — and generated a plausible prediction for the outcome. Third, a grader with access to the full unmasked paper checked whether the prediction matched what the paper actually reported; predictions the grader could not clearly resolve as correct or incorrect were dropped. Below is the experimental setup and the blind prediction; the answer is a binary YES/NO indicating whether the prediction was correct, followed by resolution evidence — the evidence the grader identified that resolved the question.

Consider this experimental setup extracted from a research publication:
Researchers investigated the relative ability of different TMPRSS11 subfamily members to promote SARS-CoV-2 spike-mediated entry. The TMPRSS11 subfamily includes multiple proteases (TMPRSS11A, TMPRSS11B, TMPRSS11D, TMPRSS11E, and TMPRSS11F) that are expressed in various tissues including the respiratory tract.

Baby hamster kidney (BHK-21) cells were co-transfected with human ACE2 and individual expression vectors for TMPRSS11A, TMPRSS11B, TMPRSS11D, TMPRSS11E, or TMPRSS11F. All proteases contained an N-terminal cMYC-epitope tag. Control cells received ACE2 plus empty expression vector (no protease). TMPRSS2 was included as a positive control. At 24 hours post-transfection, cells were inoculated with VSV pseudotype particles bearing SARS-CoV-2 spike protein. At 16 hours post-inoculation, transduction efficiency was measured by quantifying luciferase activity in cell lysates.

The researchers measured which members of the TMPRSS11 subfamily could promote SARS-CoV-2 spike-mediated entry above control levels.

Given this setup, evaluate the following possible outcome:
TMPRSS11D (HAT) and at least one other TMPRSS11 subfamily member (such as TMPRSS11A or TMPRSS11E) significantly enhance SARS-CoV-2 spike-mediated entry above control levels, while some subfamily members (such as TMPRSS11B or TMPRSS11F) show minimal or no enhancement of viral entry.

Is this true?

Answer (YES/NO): NO